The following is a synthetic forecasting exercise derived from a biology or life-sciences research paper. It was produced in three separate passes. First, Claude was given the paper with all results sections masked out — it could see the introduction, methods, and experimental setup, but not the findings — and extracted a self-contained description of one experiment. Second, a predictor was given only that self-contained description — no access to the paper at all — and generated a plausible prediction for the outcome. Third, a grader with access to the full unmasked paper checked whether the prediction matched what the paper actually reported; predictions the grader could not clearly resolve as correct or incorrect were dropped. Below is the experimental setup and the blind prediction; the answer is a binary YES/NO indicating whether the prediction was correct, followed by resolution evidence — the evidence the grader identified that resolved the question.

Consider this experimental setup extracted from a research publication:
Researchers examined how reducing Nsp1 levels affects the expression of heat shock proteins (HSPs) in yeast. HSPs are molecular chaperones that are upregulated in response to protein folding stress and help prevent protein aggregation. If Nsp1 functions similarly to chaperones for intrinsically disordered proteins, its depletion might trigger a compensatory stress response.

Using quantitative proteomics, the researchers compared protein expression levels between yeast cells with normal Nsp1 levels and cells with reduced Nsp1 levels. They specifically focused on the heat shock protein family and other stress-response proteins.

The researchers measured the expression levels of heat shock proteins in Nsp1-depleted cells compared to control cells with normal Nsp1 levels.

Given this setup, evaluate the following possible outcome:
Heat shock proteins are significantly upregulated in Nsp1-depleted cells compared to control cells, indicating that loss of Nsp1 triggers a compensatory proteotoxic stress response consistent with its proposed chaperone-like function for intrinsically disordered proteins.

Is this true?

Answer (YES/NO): YES